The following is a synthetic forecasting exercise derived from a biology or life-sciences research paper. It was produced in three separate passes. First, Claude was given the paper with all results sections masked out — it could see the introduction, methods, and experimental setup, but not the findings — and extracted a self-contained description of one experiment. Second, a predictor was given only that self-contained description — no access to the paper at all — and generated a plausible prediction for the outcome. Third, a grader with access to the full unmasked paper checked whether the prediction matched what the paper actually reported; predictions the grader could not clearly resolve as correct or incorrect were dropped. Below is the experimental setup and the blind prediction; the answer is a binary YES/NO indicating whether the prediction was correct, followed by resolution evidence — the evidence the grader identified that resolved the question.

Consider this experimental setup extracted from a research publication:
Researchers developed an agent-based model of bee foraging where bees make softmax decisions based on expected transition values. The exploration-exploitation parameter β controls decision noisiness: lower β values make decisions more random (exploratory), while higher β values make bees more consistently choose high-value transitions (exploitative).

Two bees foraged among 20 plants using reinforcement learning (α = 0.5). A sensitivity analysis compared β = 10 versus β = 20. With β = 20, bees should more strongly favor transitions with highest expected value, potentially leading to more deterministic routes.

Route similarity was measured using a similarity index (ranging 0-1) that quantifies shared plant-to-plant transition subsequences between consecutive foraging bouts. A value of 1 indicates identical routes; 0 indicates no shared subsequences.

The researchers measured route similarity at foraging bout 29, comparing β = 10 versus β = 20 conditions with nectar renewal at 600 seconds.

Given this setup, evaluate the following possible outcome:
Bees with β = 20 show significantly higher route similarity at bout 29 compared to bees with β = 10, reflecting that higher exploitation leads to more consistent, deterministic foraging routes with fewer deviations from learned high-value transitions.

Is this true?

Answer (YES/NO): YES